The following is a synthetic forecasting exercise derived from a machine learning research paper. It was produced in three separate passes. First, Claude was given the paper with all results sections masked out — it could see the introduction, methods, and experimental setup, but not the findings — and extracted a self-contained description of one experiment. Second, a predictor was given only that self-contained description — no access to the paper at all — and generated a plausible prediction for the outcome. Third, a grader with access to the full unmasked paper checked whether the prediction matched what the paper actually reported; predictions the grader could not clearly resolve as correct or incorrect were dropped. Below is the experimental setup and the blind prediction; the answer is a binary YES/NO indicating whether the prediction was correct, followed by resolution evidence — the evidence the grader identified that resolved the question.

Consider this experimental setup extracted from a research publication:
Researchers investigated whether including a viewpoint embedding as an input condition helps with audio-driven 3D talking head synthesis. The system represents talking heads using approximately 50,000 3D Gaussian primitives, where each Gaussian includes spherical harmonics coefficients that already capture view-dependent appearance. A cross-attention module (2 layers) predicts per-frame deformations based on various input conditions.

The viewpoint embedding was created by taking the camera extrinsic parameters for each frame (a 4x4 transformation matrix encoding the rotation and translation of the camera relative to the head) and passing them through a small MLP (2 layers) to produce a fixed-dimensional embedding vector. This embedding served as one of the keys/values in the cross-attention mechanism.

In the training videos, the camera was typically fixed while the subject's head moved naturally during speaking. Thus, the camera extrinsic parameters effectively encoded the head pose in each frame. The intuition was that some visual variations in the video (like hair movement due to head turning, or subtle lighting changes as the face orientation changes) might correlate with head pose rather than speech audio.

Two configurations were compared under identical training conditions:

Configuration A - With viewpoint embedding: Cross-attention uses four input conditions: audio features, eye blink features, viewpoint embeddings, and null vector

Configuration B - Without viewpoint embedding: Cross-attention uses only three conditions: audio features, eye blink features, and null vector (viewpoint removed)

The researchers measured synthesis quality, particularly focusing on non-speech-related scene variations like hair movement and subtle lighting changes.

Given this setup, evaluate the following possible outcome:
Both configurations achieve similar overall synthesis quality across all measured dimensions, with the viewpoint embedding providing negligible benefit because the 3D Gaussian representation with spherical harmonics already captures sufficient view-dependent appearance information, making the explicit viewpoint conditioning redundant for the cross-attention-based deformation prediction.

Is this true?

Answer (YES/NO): NO